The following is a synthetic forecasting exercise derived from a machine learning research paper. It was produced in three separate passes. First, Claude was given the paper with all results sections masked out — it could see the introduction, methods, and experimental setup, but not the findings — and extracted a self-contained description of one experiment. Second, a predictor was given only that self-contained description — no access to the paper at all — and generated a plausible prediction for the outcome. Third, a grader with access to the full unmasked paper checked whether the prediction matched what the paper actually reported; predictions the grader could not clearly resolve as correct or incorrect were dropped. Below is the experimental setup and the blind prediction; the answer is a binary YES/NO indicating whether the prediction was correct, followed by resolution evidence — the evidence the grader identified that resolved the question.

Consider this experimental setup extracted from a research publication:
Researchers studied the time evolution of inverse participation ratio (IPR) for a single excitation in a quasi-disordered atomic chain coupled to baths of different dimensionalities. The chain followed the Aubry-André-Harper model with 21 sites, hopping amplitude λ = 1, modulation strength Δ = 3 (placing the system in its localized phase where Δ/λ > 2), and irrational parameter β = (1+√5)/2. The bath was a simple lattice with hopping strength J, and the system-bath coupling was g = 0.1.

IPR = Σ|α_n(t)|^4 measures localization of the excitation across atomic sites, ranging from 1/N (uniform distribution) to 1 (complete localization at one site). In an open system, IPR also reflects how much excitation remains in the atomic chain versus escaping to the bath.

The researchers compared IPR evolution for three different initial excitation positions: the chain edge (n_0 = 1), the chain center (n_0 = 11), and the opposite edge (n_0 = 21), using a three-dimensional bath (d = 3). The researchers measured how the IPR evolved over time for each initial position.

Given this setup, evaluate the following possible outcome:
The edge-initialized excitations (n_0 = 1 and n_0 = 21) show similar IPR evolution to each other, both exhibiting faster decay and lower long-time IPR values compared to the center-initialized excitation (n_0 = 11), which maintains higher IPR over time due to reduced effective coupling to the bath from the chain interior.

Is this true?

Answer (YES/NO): YES